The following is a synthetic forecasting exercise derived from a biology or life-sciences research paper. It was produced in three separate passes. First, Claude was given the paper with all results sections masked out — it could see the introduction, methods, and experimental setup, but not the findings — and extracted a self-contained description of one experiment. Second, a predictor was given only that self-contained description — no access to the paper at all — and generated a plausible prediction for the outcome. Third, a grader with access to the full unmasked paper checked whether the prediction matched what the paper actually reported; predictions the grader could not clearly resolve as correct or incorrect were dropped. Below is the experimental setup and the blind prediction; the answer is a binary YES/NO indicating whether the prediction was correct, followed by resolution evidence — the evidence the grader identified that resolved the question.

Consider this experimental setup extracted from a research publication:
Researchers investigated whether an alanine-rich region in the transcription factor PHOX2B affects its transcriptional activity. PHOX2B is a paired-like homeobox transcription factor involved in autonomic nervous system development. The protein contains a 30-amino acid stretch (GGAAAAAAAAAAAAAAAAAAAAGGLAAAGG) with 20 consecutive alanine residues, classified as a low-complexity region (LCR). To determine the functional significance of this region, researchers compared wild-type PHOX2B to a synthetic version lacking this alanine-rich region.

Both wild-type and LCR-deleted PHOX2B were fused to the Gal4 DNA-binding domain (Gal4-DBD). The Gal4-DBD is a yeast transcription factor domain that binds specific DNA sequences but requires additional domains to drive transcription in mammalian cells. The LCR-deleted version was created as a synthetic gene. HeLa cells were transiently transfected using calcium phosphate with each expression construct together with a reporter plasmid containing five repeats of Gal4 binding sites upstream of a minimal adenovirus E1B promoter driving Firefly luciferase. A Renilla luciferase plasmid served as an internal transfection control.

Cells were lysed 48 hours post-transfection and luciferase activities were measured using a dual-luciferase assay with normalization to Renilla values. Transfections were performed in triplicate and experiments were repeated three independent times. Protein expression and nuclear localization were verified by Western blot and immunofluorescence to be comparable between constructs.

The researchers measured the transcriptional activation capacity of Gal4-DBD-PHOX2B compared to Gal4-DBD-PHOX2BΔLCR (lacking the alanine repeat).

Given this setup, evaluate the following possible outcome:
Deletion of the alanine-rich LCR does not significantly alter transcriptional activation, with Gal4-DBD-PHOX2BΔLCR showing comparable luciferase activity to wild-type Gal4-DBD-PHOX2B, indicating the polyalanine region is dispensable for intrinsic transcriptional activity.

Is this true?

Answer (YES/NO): NO